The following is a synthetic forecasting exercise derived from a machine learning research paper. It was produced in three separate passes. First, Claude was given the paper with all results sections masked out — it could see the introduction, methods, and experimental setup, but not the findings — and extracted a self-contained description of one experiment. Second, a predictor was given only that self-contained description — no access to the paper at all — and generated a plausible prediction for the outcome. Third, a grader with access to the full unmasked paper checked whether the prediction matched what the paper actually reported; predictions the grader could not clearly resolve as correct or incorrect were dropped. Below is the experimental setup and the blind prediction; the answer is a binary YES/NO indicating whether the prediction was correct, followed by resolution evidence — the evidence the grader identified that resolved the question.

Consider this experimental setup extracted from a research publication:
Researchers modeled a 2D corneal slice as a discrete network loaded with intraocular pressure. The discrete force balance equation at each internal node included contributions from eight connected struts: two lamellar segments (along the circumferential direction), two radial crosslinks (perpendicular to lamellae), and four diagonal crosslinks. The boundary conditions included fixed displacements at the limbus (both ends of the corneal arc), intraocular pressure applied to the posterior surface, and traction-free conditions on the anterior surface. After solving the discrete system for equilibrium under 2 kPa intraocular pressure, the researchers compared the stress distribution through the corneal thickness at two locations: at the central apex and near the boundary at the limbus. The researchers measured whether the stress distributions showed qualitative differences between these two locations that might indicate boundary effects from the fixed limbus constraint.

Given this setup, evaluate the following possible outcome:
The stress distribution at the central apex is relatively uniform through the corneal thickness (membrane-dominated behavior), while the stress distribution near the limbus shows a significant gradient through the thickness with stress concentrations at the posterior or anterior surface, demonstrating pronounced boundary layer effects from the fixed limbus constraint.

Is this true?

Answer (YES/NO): YES